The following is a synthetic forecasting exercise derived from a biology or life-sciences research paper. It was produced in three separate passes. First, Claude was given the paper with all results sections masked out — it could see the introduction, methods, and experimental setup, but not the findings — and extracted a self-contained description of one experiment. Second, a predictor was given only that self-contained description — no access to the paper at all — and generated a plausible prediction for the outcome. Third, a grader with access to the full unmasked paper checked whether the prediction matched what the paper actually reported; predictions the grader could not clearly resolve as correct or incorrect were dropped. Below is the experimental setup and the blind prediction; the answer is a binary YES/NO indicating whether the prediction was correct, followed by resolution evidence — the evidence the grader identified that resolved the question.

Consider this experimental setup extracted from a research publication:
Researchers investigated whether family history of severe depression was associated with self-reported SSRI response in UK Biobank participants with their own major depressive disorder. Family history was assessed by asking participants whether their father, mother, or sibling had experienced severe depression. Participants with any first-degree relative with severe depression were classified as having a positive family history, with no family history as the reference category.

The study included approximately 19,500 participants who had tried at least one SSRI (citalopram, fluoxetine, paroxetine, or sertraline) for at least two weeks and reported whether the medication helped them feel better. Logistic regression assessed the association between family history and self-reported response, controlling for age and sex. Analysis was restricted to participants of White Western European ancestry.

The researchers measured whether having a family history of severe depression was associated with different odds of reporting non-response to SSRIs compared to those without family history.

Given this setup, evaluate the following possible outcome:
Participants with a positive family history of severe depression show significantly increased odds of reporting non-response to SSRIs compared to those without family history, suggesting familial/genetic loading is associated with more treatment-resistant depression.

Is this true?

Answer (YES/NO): NO